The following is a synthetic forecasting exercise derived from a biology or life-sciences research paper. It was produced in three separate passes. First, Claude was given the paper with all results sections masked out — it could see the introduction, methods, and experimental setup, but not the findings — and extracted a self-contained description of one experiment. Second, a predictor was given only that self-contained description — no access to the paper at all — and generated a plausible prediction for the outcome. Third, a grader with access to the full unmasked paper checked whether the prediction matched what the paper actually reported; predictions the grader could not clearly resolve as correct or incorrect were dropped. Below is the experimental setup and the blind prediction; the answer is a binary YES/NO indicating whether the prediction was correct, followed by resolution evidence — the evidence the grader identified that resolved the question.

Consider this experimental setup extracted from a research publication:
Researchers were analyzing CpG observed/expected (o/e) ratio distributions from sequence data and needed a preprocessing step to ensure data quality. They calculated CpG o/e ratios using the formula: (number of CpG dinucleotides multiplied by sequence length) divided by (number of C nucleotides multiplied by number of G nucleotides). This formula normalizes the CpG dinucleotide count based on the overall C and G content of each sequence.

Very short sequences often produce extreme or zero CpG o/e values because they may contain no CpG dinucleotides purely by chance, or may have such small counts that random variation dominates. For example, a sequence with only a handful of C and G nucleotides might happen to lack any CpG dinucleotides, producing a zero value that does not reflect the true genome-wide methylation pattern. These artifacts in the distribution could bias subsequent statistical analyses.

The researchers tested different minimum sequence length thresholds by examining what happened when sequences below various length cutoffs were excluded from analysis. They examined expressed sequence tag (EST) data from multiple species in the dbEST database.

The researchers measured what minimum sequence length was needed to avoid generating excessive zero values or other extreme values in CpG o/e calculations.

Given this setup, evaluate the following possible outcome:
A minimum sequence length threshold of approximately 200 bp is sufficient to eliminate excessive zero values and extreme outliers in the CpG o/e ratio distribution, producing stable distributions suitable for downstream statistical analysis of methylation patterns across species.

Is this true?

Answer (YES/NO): YES